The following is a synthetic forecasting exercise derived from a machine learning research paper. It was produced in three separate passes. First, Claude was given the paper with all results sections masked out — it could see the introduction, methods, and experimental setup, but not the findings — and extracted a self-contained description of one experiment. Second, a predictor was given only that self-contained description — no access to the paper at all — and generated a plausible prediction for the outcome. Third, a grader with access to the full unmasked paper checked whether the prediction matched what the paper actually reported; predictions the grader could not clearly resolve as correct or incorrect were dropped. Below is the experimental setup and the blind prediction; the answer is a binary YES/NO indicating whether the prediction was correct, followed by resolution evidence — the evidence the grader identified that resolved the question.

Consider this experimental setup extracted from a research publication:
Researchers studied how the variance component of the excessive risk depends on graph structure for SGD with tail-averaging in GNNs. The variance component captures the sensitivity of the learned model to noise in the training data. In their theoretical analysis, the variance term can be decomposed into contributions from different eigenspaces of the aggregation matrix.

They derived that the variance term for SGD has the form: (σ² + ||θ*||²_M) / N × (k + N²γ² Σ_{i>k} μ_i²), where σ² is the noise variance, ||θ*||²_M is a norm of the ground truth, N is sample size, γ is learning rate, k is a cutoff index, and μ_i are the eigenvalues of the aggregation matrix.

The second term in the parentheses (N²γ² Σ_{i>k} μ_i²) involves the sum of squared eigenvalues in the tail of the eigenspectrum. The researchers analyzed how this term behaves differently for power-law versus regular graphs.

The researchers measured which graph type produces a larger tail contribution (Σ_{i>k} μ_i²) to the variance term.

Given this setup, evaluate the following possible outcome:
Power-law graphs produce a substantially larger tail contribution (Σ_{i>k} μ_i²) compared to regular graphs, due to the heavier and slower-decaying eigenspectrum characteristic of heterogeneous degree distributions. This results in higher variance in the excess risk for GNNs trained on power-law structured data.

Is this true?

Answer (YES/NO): NO